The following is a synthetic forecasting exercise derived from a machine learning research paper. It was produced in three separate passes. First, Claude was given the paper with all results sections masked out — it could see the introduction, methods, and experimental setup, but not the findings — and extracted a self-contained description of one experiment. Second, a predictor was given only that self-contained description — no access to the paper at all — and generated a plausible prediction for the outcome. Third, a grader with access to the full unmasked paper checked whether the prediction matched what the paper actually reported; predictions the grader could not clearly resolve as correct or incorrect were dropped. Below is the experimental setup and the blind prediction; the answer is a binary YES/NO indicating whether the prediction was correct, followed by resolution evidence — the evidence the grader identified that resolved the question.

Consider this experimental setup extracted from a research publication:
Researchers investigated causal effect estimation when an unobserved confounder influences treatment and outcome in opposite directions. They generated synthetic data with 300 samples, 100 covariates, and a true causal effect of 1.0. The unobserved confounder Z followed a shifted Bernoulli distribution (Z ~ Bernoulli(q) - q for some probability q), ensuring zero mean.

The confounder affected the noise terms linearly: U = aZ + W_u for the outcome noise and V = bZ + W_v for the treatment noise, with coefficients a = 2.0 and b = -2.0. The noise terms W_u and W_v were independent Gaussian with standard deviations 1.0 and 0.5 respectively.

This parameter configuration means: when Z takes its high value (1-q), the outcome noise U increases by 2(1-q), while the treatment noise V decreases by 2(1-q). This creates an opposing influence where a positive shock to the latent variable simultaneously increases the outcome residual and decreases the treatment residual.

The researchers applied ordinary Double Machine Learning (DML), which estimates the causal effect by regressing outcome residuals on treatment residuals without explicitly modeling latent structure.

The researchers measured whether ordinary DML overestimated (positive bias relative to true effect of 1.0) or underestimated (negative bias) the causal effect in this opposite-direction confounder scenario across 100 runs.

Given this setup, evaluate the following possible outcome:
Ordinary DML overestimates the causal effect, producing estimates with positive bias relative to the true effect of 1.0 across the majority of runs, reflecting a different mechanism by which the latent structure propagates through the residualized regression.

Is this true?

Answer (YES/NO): NO